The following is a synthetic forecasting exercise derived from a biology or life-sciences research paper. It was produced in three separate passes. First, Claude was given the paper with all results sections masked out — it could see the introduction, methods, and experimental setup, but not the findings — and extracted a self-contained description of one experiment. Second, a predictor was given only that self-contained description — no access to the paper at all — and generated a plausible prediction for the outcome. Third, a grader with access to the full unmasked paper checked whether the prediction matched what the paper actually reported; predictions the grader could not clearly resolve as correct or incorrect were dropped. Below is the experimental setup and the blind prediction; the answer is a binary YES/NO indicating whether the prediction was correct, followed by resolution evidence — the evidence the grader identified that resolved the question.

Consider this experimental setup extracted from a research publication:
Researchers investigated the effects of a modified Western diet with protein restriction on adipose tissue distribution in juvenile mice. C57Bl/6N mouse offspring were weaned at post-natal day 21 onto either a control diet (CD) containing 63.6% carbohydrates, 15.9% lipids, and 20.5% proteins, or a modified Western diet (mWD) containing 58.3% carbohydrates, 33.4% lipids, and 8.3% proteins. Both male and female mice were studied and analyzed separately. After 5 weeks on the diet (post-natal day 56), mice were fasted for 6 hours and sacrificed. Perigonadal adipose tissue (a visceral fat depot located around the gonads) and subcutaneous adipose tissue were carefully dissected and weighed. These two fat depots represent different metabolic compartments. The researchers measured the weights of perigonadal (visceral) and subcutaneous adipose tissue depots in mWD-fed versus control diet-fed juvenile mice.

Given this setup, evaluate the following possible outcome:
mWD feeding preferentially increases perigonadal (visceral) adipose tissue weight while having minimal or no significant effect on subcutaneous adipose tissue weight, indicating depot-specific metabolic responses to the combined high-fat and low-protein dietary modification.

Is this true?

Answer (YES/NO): NO